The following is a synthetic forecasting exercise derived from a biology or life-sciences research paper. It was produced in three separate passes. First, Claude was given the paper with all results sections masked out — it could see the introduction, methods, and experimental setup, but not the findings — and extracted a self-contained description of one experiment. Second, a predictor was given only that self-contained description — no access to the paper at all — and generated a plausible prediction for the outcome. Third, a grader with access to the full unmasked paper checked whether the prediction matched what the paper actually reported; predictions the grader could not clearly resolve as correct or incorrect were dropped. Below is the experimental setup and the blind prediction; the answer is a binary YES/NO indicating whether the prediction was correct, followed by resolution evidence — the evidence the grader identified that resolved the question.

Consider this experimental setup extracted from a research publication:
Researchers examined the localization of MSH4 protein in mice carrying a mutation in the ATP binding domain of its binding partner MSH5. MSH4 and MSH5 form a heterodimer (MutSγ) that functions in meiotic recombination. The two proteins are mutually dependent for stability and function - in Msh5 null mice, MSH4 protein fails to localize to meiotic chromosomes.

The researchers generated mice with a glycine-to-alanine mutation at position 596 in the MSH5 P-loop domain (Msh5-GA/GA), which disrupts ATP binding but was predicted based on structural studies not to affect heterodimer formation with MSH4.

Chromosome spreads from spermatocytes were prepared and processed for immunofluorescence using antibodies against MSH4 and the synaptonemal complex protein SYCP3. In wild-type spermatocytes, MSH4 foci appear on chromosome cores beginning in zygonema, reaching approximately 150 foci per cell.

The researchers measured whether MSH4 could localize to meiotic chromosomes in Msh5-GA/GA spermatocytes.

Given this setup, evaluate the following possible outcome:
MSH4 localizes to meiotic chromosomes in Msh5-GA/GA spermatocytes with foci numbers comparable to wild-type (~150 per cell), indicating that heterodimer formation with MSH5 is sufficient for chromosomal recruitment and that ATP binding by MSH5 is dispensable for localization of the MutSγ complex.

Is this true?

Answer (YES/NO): NO